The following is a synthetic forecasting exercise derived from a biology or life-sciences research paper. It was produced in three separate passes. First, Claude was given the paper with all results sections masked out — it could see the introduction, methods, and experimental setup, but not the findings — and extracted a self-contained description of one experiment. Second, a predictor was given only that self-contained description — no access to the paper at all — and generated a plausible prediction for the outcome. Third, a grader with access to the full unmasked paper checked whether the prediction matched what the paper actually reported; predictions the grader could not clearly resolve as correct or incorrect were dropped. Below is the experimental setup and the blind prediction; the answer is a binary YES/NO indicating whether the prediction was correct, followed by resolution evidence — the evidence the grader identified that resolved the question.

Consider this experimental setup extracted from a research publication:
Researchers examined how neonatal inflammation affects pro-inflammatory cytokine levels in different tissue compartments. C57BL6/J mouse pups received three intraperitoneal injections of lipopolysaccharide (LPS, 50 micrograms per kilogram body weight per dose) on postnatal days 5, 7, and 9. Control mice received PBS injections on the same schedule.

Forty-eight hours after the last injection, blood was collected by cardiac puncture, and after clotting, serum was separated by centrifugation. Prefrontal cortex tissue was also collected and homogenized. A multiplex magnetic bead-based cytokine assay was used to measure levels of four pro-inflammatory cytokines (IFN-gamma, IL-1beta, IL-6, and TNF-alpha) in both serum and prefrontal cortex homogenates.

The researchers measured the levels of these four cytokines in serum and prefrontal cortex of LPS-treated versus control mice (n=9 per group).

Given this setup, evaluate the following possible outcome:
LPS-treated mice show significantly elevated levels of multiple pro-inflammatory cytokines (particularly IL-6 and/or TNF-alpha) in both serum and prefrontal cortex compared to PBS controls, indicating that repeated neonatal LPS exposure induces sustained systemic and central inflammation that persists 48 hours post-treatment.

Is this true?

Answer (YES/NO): YES